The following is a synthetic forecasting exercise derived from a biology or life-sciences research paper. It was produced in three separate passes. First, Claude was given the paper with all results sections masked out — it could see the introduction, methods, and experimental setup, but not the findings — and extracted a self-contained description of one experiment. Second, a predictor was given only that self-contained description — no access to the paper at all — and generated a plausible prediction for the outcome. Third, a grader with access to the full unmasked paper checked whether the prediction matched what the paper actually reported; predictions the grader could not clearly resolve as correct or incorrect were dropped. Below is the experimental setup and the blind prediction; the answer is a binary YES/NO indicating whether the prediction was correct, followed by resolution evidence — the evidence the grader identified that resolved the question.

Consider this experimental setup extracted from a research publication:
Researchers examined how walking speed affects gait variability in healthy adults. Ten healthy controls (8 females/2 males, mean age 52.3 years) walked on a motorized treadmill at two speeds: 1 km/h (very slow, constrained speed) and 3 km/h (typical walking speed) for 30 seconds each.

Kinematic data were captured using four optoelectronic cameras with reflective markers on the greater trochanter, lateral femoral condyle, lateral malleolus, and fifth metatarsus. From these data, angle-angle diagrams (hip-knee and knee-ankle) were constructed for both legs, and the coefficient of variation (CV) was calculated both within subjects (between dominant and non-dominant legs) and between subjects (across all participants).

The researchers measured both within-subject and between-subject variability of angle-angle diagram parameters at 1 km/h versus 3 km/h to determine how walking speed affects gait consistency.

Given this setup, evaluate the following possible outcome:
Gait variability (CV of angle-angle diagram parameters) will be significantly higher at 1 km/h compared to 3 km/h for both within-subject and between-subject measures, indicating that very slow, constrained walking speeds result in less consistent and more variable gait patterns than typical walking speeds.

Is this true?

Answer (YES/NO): NO